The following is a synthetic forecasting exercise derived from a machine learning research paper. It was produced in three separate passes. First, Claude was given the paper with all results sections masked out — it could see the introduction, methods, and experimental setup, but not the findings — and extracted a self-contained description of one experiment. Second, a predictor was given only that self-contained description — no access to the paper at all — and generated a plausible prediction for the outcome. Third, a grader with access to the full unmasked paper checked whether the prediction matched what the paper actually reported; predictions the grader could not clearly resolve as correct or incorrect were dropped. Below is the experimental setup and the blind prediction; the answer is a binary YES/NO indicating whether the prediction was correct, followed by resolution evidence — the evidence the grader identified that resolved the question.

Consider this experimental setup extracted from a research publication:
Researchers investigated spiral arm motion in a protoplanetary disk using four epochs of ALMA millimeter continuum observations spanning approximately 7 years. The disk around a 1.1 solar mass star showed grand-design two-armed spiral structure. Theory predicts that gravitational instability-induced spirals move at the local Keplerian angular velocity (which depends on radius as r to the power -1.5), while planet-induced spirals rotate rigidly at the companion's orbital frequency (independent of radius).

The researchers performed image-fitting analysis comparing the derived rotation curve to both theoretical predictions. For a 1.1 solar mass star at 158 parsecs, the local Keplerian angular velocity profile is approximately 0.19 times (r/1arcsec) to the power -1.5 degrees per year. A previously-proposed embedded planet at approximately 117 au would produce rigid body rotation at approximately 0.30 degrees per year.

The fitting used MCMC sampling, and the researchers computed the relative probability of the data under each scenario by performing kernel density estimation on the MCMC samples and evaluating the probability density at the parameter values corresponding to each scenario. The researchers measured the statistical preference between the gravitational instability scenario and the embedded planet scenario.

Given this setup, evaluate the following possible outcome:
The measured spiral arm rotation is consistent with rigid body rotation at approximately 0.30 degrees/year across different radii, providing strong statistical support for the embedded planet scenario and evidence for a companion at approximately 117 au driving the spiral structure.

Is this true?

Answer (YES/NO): NO